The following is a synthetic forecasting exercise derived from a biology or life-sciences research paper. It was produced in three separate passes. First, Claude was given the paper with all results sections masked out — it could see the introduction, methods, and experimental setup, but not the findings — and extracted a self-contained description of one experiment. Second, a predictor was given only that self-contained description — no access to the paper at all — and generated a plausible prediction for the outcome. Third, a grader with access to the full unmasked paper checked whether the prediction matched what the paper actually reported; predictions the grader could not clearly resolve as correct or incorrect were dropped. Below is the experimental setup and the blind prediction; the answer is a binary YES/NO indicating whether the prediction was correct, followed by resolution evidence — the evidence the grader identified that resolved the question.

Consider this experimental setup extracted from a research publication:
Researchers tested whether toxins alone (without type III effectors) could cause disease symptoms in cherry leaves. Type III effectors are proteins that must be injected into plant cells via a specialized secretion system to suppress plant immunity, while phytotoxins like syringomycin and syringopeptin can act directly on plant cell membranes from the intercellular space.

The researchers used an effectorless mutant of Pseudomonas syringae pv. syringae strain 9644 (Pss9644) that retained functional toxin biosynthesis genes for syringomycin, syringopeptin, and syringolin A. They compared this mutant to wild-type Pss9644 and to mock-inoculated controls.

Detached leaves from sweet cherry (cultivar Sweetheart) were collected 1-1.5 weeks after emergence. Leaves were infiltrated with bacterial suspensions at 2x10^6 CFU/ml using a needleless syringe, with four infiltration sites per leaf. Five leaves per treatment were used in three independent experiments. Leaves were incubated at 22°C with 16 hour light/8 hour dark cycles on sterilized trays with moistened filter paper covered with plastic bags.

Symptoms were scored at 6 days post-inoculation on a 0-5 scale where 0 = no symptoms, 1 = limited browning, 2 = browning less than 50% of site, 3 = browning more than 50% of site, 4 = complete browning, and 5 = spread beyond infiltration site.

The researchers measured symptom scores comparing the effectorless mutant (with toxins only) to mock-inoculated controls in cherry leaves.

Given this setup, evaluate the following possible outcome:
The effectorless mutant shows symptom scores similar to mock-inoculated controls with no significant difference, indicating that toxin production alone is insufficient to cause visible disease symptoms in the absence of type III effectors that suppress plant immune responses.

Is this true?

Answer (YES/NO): YES